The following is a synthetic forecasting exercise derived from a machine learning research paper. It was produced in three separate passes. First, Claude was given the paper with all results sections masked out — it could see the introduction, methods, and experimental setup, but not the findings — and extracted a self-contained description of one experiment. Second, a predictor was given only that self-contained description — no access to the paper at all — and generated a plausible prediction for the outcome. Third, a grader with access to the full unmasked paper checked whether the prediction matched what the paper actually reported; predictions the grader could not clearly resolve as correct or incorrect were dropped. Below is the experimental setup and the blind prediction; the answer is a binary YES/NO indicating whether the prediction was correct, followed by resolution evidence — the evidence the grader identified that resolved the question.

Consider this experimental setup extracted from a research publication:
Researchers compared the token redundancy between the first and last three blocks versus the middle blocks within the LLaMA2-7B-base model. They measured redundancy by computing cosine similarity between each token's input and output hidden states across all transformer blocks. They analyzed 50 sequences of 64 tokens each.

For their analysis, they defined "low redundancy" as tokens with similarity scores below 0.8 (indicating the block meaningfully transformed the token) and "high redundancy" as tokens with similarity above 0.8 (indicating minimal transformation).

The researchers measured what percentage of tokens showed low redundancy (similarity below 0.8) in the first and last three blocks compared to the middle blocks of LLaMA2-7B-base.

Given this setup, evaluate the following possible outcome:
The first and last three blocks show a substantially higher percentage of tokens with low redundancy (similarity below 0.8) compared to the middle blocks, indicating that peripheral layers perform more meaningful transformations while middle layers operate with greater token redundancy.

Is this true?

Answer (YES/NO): YES